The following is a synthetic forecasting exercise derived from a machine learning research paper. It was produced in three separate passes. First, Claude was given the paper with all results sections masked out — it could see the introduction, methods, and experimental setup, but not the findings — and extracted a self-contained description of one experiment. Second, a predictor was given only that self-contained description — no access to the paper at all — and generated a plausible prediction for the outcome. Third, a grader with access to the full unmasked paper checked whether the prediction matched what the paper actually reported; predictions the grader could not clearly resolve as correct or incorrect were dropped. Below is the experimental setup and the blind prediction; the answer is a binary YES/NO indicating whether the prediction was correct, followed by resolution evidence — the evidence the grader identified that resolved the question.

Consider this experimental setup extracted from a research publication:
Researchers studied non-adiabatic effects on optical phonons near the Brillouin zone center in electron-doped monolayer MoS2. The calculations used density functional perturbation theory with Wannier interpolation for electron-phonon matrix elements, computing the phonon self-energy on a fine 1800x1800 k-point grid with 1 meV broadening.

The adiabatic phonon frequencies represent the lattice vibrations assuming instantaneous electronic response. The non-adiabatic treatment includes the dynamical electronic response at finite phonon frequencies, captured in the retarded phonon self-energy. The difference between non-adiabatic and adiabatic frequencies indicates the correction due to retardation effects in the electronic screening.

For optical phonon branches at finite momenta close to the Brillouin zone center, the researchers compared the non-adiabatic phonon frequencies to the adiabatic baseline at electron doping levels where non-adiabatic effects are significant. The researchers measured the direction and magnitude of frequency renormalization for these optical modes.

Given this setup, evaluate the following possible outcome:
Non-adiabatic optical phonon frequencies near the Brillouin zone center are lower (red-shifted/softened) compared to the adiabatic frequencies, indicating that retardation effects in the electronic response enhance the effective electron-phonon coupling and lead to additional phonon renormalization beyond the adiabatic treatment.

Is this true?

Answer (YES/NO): NO